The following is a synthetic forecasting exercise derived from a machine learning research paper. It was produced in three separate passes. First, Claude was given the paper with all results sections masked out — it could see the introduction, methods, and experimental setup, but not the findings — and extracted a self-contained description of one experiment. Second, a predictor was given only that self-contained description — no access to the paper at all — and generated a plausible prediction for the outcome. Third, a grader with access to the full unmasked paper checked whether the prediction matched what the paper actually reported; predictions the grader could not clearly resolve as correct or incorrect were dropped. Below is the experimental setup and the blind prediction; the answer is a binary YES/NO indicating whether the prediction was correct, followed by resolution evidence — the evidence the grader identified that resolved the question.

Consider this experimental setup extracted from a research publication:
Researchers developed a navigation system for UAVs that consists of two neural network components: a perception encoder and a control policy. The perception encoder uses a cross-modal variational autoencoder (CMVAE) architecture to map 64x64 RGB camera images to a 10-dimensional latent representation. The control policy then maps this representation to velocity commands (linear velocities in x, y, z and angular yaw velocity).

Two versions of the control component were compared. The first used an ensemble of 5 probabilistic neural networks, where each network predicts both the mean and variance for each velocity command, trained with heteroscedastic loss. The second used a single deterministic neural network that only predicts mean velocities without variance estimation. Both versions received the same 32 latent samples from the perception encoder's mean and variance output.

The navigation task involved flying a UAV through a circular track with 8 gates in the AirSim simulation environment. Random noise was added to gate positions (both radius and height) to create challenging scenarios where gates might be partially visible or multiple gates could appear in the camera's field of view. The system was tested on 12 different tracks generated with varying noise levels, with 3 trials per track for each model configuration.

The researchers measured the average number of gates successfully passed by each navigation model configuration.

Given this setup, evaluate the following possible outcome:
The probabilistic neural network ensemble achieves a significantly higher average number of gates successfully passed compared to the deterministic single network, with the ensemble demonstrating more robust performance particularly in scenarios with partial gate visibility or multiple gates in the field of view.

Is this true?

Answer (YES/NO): NO